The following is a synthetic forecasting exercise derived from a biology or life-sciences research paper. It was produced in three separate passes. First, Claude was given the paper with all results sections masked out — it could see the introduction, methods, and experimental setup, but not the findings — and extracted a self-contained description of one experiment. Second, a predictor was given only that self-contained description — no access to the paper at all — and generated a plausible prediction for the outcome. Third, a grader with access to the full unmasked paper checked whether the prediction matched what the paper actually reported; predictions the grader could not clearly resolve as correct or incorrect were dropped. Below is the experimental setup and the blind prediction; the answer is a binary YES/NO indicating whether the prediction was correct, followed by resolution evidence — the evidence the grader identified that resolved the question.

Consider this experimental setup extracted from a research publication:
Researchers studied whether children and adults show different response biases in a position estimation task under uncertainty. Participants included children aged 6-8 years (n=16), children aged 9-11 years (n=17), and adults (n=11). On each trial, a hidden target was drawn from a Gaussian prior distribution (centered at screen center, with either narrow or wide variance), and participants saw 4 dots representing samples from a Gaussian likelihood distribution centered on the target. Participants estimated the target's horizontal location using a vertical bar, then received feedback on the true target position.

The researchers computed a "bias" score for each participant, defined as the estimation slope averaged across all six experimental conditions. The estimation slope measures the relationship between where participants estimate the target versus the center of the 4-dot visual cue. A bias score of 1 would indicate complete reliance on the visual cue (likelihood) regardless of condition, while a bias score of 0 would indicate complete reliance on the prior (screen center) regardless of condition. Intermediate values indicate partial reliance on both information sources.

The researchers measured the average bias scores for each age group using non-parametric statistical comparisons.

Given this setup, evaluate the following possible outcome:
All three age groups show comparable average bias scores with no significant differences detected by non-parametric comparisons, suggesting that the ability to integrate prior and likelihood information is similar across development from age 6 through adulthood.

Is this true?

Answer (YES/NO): NO